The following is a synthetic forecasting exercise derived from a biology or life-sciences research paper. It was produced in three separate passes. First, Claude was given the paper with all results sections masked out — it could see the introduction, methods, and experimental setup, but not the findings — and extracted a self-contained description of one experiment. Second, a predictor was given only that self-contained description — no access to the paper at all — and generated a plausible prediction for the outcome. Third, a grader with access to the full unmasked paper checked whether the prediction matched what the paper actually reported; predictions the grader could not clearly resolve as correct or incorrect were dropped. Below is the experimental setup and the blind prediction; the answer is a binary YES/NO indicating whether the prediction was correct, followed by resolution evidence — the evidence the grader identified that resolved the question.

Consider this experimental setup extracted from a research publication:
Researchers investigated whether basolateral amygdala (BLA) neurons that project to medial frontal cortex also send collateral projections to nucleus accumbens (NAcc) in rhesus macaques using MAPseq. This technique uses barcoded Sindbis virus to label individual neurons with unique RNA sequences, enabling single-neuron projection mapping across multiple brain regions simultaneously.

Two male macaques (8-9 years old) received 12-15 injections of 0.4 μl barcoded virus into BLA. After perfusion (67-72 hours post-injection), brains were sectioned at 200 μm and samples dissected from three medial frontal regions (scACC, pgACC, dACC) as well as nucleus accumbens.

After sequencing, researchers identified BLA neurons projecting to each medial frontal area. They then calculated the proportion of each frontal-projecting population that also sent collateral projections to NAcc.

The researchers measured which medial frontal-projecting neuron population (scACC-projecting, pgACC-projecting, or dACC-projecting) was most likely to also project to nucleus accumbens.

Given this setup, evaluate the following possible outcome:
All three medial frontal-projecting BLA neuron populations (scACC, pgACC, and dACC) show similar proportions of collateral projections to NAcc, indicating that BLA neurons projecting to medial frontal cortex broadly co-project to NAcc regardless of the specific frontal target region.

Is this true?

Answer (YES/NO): NO